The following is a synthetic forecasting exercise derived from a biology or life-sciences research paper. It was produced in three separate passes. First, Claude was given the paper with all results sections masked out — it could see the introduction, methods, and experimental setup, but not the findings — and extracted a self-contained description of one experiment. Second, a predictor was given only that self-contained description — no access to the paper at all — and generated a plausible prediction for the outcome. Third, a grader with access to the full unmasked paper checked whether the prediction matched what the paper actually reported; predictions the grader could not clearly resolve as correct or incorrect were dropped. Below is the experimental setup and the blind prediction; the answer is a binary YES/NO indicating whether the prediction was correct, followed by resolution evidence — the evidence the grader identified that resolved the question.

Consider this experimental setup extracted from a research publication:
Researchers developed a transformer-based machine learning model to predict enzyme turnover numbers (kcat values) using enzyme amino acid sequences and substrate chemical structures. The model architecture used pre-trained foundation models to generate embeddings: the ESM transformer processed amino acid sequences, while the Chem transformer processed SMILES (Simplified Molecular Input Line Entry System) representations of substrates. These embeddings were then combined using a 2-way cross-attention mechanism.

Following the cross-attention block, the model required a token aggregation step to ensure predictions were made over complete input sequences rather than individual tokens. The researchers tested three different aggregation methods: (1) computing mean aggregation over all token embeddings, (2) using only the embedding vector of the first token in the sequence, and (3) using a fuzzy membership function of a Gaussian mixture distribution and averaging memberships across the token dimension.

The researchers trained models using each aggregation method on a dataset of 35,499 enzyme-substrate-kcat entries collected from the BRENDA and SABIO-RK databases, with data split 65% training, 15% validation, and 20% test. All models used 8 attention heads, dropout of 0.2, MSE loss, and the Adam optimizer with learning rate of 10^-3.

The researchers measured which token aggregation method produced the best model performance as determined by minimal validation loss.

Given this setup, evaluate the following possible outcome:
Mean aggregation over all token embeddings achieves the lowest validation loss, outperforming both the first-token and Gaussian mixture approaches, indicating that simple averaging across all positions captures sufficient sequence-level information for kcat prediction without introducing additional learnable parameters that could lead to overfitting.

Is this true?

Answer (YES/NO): YES